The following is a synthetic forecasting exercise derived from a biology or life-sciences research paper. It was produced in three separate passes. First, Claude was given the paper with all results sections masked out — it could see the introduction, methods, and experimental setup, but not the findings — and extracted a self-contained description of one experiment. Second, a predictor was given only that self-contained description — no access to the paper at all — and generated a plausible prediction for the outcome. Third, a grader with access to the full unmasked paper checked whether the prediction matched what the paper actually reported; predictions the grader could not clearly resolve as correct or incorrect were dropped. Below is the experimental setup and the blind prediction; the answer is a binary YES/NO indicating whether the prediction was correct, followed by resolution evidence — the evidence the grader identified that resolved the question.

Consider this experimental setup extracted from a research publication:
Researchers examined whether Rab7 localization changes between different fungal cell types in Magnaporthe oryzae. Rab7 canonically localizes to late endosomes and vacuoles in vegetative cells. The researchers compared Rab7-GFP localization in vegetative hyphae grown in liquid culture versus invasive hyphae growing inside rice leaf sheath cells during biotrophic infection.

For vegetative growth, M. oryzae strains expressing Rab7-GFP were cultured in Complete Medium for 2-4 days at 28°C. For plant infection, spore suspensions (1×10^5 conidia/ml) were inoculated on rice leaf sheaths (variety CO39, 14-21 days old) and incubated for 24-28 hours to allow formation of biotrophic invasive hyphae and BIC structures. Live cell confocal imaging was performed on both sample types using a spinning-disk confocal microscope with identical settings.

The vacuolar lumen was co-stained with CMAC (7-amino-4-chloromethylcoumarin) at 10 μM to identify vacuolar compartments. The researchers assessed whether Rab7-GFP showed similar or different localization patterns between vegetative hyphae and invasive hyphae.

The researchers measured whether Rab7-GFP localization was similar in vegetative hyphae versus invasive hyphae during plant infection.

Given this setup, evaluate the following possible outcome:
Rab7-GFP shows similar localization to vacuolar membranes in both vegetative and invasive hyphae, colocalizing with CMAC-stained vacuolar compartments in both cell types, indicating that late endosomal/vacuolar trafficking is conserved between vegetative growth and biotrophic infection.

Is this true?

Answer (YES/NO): NO